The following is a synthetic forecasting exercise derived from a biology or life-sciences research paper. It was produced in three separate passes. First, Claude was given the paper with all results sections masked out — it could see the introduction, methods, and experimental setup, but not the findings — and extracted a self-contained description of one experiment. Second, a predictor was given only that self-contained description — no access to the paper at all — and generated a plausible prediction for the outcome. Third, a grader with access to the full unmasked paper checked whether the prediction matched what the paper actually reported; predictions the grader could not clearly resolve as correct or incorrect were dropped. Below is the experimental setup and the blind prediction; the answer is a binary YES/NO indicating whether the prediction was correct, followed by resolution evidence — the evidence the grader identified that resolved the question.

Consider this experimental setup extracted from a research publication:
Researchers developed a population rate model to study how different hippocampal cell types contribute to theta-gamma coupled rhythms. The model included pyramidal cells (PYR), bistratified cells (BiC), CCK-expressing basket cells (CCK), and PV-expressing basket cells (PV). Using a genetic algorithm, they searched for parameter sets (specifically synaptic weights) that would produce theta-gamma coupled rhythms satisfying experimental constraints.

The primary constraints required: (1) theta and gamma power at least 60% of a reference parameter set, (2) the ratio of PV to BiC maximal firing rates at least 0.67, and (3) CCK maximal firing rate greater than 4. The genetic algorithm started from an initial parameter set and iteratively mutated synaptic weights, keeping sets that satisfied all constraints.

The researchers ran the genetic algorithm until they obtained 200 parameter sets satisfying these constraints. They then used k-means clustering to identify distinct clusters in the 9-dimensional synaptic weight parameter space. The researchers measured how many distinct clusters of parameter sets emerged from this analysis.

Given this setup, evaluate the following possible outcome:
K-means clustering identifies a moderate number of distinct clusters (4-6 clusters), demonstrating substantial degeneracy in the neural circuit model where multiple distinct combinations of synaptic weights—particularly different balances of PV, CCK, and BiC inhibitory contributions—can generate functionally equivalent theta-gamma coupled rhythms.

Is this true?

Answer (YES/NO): NO